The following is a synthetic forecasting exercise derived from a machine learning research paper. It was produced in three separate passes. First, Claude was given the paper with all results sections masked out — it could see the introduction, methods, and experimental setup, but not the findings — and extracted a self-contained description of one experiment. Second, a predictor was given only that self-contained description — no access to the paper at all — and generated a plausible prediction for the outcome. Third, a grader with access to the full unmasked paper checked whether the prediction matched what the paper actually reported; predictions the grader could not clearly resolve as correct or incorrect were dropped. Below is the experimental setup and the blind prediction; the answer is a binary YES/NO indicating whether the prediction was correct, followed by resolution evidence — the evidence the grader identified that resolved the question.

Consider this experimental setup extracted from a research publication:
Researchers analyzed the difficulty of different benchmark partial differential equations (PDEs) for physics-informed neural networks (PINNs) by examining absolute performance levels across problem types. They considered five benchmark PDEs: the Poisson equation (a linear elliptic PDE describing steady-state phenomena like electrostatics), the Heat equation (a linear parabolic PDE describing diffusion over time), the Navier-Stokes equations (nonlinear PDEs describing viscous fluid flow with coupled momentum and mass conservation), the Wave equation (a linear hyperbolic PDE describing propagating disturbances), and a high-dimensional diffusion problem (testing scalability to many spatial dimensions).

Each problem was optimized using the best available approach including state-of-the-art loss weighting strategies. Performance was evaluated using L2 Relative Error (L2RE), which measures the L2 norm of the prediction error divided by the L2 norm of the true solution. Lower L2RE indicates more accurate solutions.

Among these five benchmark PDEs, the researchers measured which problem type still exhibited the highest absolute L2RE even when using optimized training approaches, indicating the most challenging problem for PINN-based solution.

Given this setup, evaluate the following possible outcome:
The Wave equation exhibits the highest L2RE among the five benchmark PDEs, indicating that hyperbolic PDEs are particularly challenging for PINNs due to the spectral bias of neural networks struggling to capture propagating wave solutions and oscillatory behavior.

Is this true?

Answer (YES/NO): NO